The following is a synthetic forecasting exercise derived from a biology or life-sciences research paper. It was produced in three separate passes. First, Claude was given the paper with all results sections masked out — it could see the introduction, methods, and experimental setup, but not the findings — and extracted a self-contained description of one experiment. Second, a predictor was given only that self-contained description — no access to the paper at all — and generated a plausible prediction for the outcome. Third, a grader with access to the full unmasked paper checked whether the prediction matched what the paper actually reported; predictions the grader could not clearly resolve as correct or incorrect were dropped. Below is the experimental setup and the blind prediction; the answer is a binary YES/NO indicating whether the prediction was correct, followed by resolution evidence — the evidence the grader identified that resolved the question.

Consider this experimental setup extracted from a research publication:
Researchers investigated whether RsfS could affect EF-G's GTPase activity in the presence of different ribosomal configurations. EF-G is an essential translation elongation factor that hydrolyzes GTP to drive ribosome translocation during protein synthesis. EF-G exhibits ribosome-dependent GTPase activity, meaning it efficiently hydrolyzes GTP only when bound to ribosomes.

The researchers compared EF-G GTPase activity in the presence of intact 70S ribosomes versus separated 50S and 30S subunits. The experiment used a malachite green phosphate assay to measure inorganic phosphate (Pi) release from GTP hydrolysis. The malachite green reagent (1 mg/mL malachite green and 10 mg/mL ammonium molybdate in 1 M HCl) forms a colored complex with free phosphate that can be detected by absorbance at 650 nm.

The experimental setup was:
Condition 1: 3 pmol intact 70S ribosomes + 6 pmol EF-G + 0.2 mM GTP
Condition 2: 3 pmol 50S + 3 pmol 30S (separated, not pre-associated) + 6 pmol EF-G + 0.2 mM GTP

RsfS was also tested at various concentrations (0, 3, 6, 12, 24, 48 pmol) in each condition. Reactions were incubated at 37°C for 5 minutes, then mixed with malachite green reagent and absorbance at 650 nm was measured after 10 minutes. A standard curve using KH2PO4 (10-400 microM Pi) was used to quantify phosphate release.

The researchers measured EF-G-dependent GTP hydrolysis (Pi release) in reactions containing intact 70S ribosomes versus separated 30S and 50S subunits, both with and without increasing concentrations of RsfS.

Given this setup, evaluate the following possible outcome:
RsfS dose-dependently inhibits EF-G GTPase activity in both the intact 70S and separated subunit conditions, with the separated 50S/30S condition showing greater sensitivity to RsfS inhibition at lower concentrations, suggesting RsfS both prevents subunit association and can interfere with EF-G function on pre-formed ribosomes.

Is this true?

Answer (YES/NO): YES